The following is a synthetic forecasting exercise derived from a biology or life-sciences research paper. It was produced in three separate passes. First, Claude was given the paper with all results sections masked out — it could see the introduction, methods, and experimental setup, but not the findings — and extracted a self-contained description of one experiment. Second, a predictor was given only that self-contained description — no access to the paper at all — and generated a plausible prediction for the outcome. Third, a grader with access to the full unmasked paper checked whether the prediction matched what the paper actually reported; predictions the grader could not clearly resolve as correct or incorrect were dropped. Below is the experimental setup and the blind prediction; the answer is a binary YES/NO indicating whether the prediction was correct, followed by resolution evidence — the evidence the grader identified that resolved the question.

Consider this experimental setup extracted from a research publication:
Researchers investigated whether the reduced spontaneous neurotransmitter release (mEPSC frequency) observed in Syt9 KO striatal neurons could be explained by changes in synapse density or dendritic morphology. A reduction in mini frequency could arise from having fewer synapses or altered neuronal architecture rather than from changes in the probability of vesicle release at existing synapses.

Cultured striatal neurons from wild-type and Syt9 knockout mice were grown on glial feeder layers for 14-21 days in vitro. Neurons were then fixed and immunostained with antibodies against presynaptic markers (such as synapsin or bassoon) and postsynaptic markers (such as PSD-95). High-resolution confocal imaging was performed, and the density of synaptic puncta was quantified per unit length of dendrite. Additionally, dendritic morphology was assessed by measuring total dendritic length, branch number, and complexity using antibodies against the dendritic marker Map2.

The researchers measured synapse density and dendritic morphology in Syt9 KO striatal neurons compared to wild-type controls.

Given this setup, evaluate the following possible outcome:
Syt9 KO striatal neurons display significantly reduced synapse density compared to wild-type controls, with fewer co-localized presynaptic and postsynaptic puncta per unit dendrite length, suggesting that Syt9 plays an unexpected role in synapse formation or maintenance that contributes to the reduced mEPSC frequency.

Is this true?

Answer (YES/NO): NO